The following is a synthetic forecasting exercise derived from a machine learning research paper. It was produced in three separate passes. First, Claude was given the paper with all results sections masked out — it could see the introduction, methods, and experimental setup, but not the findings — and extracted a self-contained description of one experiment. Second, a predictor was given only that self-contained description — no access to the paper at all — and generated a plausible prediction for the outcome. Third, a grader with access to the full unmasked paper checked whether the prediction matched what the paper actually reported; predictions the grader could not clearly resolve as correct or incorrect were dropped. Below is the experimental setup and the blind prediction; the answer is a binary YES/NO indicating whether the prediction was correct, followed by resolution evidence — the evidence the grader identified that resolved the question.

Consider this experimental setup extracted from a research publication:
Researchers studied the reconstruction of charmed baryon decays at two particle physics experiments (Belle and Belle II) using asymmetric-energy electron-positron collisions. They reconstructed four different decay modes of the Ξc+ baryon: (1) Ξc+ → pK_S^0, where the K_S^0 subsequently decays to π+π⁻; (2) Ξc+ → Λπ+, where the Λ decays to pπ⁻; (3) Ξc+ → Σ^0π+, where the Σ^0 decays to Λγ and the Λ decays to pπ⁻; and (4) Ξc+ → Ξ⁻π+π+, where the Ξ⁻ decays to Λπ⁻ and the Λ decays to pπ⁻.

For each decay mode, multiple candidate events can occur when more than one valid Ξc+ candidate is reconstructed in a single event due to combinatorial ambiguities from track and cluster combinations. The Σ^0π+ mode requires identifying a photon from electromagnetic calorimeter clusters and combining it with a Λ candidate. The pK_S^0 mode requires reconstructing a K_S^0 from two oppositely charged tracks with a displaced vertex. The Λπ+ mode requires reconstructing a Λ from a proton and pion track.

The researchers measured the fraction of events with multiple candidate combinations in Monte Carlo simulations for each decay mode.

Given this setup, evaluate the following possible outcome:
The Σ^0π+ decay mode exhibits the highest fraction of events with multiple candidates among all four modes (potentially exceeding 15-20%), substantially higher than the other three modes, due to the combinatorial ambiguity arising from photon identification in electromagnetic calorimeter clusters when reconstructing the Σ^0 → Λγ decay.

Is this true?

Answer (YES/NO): NO